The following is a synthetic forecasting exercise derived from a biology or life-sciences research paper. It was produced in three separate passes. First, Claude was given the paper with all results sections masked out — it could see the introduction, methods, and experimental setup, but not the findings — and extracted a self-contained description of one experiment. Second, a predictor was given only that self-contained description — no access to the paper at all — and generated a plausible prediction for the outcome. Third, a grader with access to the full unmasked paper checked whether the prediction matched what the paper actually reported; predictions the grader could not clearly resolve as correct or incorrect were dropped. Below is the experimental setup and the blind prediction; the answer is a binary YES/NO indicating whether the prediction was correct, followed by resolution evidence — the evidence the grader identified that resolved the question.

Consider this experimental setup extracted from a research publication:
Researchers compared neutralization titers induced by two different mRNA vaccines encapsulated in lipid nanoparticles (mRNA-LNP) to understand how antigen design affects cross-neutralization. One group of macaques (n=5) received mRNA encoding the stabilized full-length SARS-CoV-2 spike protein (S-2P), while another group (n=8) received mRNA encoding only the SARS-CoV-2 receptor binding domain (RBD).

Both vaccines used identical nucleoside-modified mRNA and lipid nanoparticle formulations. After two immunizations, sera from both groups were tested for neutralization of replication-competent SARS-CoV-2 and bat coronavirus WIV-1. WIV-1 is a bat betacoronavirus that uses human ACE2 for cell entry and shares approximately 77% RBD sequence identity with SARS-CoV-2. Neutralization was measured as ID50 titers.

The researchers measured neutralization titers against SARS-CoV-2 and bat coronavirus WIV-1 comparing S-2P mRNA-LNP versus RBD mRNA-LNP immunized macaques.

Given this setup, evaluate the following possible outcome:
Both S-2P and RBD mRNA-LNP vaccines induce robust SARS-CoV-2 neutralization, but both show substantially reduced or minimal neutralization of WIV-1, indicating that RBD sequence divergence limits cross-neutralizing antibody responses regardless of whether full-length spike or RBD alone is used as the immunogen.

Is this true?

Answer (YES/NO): NO